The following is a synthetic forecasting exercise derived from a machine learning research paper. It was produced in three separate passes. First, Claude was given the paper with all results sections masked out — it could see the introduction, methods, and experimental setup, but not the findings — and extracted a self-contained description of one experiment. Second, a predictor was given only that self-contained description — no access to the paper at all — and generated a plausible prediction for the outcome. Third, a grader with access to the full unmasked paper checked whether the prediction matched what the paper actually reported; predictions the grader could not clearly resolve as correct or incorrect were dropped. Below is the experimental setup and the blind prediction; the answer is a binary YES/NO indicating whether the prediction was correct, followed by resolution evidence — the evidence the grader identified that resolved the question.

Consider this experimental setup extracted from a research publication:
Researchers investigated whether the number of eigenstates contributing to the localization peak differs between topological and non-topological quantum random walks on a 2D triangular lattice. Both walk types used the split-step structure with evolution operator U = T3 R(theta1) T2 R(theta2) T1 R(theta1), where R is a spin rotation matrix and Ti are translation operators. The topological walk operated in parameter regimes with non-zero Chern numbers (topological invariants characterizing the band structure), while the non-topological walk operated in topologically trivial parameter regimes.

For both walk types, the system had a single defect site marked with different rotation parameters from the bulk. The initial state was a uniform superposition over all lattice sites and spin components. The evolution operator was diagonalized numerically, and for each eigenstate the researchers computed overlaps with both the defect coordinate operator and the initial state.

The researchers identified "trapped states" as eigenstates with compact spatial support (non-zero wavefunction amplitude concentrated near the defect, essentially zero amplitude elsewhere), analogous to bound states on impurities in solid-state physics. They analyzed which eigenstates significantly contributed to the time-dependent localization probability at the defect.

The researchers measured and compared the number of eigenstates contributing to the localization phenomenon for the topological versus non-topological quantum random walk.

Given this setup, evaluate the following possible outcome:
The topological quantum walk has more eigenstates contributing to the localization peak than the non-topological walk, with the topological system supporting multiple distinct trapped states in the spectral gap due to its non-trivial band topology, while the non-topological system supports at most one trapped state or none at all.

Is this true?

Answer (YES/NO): NO